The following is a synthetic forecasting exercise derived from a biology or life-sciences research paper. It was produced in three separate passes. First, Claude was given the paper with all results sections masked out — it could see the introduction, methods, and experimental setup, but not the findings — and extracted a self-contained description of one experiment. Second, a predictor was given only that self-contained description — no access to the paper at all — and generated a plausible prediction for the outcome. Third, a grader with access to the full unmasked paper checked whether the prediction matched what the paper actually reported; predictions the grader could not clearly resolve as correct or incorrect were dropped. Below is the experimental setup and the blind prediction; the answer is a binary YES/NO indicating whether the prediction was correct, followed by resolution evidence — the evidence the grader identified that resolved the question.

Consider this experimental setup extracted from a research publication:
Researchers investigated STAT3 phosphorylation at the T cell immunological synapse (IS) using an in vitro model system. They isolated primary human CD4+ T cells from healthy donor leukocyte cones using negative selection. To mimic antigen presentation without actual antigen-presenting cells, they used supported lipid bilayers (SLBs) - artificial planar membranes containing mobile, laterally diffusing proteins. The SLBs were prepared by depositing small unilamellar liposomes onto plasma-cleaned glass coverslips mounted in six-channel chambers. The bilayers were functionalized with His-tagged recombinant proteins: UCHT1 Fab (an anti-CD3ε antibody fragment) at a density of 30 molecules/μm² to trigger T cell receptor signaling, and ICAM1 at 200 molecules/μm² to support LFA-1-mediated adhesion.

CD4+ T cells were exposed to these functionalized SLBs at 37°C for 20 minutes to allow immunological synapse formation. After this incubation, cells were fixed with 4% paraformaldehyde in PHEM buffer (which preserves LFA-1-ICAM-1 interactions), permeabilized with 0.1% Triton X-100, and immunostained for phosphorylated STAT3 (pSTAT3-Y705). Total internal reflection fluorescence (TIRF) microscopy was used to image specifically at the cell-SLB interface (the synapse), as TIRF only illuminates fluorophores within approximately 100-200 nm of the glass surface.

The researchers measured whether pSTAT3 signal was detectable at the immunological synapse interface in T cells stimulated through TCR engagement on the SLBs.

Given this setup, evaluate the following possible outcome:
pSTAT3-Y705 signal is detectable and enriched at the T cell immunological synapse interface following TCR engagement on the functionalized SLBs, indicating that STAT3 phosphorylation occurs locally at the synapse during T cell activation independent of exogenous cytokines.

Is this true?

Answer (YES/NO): YES